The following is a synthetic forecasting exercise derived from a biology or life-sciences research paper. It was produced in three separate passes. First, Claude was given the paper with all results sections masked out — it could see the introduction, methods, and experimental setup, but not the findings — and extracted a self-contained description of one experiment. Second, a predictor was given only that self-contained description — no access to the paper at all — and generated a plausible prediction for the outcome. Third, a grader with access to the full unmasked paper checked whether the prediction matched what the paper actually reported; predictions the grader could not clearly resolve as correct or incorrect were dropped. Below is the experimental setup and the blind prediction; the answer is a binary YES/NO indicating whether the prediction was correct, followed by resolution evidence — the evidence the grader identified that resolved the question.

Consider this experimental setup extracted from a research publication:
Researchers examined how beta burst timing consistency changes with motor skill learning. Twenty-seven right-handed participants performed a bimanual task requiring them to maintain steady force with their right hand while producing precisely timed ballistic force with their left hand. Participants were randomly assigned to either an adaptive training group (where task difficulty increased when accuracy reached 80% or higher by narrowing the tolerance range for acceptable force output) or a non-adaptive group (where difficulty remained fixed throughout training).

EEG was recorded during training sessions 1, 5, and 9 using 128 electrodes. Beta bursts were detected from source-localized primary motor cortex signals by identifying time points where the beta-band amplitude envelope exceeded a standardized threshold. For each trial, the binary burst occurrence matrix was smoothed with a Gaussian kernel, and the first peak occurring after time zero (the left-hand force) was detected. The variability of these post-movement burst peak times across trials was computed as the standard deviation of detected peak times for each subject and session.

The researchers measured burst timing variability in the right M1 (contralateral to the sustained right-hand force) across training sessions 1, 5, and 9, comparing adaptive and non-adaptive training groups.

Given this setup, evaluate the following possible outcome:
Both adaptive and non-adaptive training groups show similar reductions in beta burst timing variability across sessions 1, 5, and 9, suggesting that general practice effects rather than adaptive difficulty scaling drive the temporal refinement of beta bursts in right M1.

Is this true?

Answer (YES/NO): YES